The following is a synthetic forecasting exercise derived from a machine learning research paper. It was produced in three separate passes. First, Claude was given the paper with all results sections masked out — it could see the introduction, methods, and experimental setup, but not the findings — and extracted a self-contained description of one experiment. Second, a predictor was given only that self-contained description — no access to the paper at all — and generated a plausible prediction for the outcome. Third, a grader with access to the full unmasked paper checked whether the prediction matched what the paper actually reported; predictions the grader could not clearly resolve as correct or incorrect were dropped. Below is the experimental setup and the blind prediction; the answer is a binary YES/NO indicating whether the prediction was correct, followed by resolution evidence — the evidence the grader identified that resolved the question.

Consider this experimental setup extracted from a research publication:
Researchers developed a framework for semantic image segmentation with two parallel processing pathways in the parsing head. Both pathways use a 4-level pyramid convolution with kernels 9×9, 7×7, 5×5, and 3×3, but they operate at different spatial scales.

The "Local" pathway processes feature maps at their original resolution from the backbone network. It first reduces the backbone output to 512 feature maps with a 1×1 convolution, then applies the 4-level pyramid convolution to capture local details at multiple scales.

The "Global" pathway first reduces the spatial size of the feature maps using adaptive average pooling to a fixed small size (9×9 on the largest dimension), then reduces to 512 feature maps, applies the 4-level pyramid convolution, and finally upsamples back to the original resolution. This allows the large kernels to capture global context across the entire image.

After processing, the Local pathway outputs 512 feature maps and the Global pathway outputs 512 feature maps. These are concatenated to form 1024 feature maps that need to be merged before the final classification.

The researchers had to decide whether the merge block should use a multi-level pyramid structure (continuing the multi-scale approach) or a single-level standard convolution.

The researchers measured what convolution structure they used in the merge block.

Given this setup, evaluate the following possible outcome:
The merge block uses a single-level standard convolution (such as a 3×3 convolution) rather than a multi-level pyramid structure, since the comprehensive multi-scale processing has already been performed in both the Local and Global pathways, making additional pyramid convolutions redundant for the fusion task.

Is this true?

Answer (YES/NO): YES